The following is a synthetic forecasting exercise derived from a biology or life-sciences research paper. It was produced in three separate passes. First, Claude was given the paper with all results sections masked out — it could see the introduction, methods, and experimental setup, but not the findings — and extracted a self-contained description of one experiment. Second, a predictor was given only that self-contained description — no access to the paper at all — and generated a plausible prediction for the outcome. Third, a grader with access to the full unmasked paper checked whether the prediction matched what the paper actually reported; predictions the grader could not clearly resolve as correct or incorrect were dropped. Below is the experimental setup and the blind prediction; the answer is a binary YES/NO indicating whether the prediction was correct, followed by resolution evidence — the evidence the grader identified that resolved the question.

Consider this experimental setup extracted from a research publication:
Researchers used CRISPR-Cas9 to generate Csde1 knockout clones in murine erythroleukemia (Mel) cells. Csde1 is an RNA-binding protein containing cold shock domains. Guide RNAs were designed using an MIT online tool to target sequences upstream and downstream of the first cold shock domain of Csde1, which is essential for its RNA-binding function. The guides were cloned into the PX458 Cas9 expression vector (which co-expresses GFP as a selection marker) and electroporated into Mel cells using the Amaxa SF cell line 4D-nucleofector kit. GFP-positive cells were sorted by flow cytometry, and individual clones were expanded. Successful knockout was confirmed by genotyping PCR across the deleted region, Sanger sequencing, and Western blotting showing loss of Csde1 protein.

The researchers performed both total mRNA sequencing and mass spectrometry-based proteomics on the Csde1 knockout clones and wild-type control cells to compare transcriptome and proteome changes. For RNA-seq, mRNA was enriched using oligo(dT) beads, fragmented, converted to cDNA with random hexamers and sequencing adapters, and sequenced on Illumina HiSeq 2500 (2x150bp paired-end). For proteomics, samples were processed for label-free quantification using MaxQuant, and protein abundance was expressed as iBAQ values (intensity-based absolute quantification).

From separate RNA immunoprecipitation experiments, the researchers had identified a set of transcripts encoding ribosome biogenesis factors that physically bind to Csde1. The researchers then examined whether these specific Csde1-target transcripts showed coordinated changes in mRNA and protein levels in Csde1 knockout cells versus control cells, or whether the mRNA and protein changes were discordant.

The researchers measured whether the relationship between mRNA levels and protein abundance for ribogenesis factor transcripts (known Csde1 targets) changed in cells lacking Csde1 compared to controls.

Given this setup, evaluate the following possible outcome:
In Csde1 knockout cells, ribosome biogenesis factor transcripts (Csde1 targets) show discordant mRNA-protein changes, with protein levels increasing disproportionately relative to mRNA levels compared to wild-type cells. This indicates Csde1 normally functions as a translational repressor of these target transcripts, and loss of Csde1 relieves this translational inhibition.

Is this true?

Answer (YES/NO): NO